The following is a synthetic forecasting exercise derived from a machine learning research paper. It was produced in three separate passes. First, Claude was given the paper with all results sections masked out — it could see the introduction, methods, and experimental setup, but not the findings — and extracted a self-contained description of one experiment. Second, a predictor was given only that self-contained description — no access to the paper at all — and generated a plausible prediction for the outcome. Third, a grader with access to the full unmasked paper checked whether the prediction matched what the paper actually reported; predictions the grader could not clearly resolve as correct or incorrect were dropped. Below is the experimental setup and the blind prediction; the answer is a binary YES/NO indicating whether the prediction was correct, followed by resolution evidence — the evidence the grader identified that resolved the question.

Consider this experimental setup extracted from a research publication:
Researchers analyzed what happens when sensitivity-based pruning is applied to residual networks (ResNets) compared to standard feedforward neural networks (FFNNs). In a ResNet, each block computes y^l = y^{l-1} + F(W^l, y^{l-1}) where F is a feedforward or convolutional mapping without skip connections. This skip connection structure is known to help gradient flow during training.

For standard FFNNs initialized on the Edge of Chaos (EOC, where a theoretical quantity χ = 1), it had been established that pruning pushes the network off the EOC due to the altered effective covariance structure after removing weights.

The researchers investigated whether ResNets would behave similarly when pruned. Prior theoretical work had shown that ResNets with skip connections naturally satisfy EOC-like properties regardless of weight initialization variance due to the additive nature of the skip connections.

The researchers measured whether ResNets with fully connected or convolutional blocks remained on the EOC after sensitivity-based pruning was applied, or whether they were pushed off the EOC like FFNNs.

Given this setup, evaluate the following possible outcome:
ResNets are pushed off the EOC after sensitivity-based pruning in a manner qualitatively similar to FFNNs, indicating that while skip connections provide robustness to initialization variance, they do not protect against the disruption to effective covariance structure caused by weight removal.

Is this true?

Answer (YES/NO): NO